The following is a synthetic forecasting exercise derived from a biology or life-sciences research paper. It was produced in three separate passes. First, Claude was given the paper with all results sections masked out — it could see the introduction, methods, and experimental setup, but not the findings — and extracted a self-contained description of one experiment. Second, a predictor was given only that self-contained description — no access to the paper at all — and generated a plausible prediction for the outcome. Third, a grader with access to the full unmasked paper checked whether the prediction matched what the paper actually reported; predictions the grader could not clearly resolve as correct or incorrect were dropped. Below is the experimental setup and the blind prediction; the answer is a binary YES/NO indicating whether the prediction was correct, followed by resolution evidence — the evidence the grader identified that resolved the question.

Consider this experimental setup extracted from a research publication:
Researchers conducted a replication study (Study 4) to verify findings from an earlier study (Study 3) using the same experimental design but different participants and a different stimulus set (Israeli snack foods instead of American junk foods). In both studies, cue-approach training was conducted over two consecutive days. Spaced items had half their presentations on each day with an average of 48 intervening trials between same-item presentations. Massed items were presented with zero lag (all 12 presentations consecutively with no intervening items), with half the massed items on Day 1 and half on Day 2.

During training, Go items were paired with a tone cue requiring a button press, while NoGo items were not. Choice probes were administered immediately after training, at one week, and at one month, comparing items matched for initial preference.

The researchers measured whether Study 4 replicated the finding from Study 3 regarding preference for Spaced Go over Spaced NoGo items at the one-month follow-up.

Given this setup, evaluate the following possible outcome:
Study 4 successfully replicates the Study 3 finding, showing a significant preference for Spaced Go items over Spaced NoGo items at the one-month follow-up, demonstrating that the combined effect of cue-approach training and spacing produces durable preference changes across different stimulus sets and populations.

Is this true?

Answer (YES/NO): YES